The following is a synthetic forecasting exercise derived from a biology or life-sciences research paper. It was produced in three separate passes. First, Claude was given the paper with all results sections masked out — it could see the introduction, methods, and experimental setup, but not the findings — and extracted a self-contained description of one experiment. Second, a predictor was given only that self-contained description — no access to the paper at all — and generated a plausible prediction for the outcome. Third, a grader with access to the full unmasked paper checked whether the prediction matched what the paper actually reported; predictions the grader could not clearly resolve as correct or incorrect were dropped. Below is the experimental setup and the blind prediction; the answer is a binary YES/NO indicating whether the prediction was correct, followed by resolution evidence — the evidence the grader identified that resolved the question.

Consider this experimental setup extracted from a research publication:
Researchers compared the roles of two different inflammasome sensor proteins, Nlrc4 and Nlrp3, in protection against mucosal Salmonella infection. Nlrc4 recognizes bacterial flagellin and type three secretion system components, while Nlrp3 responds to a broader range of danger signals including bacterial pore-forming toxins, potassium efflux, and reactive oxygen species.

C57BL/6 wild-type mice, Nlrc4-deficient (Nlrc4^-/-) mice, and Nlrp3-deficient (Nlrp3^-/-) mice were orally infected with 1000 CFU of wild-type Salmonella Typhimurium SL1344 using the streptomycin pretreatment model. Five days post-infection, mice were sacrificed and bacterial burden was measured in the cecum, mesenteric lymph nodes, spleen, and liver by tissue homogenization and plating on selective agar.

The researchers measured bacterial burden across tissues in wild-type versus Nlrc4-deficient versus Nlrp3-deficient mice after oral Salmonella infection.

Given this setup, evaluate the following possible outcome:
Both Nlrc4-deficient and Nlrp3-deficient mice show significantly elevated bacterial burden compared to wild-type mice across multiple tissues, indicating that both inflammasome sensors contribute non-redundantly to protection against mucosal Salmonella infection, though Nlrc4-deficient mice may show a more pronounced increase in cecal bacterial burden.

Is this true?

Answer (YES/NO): NO